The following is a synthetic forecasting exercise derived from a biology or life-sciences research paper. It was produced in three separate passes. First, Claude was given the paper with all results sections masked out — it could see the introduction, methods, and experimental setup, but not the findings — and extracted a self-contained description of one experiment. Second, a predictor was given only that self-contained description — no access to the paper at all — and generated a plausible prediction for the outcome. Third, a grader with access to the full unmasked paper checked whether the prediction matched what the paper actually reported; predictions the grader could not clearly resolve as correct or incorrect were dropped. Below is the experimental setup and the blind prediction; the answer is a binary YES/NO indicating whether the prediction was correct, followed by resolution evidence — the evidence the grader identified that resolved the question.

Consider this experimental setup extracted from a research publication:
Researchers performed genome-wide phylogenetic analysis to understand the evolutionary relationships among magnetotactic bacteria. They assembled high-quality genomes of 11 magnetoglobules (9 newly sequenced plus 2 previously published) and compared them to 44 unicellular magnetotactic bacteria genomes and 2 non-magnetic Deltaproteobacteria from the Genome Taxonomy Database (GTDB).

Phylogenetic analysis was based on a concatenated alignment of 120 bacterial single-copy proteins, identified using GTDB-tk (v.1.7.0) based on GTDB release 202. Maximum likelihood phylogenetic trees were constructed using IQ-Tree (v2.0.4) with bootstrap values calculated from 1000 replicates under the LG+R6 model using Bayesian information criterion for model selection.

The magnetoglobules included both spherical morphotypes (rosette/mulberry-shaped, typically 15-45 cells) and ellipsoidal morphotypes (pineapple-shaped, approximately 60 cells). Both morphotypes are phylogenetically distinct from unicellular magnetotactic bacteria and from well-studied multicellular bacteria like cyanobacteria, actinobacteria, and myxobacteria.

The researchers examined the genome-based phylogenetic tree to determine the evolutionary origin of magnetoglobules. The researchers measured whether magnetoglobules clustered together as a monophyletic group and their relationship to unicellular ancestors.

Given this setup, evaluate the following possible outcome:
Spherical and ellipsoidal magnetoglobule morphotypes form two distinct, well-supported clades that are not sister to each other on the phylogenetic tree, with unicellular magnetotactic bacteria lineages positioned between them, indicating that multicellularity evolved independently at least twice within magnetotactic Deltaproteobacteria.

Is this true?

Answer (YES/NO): NO